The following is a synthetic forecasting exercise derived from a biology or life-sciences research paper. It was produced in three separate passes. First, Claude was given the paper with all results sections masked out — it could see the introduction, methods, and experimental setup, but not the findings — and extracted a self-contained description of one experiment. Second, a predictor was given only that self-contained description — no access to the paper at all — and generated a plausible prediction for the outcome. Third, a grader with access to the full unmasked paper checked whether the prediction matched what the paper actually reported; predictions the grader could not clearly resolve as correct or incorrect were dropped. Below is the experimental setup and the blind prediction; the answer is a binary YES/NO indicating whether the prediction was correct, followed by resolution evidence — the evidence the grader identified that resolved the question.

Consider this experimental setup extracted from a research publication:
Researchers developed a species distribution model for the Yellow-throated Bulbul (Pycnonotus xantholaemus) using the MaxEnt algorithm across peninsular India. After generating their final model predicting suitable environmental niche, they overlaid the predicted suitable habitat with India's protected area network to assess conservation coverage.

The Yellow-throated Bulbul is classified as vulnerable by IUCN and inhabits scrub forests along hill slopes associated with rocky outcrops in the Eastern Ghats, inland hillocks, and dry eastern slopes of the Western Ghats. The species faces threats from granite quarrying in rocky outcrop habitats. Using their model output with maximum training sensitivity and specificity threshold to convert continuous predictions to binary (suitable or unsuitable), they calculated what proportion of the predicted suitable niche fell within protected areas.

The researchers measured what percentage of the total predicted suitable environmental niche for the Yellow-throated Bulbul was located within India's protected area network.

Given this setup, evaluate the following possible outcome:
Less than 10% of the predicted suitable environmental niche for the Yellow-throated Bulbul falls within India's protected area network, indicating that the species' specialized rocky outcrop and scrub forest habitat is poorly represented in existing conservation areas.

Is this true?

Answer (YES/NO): NO